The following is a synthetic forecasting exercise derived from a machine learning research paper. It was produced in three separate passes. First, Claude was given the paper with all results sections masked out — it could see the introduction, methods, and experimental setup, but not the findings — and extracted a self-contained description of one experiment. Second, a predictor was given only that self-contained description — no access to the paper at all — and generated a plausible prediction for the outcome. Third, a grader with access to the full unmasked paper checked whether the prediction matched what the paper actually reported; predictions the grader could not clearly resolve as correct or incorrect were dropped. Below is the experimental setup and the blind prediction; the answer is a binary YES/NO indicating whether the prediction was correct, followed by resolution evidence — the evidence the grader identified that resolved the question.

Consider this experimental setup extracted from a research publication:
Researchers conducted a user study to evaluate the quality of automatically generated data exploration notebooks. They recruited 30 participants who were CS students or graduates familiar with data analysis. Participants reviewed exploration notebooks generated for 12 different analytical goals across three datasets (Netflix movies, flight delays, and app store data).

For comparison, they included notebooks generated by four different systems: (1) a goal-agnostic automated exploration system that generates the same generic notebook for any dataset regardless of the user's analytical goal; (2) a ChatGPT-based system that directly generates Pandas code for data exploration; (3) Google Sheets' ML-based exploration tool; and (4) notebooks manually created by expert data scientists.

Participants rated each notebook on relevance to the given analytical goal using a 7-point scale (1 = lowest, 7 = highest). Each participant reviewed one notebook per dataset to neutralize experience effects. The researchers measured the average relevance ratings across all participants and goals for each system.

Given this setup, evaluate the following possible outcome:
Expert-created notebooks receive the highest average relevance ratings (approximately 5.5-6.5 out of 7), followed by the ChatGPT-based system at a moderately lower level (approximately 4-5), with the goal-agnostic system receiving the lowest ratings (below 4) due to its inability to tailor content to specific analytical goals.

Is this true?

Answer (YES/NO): NO